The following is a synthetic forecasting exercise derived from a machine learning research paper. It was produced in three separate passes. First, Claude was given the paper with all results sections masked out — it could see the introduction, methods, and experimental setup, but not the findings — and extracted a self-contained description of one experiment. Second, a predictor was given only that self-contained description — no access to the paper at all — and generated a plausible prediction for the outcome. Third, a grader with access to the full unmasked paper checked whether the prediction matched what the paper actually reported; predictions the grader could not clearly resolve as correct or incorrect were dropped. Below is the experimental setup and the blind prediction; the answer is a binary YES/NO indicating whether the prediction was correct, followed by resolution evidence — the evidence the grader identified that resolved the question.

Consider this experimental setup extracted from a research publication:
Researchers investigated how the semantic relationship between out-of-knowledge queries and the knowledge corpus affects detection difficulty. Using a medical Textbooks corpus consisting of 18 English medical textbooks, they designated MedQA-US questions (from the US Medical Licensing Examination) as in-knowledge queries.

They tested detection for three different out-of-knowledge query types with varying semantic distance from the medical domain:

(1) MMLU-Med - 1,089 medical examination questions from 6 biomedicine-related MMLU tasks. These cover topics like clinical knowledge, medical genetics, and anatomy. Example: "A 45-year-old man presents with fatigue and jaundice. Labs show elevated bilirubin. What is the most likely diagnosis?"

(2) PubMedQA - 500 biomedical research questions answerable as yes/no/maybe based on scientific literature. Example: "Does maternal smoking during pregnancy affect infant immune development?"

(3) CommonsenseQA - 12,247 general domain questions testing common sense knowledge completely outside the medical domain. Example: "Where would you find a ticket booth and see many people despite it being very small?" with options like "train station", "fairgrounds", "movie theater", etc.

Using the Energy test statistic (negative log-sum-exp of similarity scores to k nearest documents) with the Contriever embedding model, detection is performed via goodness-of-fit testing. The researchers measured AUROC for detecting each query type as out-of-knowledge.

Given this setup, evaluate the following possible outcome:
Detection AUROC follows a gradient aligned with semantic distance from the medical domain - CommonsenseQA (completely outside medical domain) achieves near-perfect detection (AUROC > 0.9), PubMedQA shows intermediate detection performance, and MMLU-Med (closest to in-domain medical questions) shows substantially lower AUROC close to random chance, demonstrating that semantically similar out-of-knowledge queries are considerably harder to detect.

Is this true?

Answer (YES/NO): NO